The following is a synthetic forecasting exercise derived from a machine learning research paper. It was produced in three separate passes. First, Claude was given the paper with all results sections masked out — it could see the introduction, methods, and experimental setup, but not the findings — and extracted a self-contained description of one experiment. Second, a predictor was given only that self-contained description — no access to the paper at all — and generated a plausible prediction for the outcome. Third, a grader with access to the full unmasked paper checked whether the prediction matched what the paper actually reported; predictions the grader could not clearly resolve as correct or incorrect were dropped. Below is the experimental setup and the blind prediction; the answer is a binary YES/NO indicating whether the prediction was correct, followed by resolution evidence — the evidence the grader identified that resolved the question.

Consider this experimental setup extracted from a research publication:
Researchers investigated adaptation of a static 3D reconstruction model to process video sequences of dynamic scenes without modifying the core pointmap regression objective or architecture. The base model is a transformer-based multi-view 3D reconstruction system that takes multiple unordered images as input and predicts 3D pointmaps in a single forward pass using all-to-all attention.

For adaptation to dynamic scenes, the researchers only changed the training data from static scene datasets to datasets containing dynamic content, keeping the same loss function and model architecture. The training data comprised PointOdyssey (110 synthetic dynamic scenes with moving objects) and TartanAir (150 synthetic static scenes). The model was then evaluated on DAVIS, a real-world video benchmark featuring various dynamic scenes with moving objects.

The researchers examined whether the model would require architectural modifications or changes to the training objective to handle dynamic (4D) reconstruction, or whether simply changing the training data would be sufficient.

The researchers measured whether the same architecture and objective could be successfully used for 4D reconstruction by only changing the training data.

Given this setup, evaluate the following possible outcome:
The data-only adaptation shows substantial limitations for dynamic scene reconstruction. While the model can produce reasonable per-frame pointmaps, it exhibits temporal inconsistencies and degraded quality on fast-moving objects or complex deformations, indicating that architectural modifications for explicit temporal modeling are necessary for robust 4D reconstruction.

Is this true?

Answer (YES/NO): NO